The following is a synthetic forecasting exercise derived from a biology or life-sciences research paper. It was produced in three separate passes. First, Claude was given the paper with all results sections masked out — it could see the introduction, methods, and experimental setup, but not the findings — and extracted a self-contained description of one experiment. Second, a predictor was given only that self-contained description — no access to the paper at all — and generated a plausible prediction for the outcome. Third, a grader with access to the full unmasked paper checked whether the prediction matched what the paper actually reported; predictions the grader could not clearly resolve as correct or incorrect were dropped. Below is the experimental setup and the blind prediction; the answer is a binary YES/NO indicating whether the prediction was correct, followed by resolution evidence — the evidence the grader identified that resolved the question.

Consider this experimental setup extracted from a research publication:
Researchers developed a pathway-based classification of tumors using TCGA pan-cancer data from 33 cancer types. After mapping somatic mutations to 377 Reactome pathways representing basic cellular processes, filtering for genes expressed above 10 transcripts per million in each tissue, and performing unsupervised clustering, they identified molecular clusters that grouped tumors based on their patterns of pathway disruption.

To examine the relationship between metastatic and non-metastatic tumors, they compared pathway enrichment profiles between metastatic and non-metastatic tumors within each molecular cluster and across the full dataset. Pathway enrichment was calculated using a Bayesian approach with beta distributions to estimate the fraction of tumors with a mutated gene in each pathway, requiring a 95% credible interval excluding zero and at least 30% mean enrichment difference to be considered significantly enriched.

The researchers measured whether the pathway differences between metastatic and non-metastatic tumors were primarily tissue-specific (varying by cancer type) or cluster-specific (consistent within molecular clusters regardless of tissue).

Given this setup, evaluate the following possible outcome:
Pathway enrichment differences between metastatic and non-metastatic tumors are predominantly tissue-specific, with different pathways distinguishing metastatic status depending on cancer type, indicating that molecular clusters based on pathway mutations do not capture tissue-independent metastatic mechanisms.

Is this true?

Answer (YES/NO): NO